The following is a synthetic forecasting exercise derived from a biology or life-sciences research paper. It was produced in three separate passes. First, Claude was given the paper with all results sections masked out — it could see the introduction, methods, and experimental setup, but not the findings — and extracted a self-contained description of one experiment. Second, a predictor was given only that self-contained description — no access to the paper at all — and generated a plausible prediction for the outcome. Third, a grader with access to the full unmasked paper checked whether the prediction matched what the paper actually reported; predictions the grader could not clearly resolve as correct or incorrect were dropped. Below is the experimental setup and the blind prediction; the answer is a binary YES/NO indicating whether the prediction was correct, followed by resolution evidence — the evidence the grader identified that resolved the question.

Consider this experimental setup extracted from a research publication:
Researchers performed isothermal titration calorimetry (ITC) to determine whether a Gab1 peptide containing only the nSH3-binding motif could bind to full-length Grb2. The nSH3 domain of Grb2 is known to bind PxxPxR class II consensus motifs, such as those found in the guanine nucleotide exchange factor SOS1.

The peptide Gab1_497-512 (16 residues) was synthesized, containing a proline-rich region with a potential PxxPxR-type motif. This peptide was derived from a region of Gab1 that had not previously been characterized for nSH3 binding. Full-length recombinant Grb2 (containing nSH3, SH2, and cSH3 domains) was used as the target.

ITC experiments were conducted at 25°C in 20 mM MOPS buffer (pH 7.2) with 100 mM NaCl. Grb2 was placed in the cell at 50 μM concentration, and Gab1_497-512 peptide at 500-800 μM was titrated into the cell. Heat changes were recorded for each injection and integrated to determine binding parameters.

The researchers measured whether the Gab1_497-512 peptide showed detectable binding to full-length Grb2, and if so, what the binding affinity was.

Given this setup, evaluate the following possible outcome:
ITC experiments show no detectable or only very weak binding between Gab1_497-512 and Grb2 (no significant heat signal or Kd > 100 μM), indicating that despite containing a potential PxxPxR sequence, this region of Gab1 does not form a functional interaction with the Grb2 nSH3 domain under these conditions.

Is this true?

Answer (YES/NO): NO